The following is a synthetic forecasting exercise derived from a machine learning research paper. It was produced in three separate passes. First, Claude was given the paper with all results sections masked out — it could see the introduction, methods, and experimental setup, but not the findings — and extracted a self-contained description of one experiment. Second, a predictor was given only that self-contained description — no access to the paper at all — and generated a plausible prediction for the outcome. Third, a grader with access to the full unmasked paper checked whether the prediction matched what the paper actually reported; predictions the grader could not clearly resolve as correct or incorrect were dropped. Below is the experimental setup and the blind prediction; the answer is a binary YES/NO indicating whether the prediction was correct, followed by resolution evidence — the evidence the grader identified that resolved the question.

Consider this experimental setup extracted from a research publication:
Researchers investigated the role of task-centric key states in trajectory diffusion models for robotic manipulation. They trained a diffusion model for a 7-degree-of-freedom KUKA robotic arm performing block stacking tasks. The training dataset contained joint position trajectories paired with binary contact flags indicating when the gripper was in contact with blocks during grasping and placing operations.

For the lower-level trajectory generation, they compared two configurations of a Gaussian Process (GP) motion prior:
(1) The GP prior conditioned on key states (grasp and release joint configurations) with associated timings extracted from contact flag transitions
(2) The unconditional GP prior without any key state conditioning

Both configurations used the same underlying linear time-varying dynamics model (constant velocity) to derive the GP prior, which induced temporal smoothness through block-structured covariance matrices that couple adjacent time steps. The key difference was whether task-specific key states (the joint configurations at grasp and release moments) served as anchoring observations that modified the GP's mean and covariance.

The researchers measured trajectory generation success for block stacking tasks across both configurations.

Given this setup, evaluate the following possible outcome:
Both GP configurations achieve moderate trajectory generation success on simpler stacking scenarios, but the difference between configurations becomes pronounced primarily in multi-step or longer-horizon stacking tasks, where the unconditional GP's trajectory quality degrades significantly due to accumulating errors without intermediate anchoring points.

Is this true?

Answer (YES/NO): NO